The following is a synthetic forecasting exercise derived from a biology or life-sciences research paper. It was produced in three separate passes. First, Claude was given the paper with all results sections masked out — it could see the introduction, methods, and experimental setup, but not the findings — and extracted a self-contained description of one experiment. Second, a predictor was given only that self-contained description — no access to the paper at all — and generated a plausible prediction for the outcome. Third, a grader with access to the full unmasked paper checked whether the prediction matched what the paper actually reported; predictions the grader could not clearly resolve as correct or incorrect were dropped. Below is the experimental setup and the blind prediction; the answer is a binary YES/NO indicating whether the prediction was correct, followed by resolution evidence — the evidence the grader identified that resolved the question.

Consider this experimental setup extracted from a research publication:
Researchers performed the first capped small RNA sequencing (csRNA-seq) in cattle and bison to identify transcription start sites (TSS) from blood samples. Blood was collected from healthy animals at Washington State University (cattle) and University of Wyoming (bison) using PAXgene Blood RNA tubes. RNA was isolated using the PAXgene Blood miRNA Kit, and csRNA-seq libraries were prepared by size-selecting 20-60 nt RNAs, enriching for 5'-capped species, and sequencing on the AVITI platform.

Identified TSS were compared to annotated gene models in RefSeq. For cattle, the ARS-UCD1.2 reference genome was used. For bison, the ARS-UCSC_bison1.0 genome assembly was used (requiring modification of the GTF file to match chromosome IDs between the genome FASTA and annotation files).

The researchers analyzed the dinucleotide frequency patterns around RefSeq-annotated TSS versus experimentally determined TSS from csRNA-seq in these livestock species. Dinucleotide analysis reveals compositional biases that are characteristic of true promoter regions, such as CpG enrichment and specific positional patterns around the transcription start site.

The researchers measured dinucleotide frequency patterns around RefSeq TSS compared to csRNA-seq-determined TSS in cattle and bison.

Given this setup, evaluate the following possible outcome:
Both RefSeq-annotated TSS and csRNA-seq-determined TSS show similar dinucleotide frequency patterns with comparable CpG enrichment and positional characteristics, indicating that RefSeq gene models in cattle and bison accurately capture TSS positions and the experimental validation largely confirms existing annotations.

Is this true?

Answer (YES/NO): NO